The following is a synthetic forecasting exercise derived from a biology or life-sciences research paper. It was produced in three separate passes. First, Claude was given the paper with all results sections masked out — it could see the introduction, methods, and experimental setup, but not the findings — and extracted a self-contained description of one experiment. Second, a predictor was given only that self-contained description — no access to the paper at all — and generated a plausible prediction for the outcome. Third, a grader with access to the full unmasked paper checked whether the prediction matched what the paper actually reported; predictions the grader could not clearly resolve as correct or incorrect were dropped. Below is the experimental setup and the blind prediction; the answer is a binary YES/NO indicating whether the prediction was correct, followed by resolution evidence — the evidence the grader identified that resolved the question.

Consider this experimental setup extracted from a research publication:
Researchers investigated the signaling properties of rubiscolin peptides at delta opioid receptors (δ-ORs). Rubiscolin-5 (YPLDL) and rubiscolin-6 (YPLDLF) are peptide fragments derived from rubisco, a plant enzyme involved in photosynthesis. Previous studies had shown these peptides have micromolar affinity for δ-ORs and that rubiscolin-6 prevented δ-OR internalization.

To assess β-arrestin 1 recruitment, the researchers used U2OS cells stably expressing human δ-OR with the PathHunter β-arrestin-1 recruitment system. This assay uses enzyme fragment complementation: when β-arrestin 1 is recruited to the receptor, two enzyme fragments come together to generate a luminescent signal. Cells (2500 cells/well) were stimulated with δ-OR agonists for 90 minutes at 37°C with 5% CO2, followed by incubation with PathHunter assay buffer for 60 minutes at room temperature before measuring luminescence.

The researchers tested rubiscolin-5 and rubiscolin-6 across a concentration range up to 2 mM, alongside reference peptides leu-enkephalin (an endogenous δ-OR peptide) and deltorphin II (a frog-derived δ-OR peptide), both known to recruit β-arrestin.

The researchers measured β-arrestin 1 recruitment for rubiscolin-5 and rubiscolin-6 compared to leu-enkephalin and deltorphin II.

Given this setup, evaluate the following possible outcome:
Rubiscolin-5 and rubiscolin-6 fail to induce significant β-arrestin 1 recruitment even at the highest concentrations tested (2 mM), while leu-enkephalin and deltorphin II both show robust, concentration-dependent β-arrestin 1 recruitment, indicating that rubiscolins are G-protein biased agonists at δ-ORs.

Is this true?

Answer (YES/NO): YES